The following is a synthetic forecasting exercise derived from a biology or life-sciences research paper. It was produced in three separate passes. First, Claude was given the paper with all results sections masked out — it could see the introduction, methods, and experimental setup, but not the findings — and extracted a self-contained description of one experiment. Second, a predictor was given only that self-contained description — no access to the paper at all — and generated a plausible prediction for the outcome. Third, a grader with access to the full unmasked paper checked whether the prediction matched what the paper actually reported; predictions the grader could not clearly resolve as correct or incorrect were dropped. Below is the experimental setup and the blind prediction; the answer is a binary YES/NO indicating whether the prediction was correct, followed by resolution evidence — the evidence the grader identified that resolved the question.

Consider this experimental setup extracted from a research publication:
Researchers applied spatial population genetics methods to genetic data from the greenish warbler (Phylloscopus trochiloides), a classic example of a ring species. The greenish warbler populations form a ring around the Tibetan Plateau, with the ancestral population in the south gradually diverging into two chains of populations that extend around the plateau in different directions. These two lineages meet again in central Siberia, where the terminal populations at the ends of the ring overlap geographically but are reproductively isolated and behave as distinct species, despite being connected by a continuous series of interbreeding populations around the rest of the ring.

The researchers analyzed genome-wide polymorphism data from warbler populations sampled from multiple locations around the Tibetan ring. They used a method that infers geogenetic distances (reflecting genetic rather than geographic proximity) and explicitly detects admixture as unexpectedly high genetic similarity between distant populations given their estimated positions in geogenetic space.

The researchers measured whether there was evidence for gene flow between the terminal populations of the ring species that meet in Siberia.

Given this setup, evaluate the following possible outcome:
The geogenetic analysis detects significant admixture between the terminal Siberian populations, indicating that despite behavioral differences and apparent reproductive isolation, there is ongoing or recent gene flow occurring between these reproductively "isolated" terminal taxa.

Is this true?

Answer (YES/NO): YES